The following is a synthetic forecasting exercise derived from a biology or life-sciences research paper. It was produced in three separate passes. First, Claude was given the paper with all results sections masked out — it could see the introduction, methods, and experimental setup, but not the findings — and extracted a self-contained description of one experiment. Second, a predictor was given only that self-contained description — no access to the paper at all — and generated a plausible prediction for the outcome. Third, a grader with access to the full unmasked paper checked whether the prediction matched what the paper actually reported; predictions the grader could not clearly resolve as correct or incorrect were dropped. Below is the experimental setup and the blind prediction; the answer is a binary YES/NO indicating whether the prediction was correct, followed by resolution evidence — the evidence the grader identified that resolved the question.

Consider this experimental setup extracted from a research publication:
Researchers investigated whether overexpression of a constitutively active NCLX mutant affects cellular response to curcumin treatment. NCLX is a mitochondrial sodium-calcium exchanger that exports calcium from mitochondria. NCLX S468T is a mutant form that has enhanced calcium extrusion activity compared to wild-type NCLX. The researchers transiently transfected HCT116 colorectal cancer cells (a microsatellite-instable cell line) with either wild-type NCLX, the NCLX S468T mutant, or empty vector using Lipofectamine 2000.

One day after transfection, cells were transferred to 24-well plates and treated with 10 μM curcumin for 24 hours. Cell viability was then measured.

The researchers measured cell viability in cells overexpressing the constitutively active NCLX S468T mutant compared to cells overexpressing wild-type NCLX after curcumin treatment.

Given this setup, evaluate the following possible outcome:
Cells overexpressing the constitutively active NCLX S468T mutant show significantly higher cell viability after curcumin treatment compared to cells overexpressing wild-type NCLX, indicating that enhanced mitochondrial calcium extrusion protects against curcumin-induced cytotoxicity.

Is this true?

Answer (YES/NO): NO